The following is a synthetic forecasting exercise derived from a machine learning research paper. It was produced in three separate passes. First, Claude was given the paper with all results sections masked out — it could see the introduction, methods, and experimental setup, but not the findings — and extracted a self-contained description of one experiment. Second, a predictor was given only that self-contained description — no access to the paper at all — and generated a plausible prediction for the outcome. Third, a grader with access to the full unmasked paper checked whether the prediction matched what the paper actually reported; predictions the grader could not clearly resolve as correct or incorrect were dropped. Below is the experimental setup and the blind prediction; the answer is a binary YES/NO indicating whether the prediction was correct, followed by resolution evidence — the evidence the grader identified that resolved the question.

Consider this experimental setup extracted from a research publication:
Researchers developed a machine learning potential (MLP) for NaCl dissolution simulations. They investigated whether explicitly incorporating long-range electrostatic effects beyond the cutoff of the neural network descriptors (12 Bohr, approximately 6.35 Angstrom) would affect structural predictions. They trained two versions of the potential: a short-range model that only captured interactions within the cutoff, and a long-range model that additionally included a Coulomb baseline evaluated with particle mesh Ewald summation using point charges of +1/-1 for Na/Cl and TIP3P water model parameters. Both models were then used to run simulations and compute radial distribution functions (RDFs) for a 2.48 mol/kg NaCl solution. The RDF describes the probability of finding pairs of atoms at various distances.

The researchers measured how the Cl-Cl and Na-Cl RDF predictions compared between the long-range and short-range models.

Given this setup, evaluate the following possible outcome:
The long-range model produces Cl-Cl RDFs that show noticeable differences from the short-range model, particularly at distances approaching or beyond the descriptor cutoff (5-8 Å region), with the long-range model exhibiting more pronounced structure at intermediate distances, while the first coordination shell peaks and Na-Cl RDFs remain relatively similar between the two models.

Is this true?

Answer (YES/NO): NO